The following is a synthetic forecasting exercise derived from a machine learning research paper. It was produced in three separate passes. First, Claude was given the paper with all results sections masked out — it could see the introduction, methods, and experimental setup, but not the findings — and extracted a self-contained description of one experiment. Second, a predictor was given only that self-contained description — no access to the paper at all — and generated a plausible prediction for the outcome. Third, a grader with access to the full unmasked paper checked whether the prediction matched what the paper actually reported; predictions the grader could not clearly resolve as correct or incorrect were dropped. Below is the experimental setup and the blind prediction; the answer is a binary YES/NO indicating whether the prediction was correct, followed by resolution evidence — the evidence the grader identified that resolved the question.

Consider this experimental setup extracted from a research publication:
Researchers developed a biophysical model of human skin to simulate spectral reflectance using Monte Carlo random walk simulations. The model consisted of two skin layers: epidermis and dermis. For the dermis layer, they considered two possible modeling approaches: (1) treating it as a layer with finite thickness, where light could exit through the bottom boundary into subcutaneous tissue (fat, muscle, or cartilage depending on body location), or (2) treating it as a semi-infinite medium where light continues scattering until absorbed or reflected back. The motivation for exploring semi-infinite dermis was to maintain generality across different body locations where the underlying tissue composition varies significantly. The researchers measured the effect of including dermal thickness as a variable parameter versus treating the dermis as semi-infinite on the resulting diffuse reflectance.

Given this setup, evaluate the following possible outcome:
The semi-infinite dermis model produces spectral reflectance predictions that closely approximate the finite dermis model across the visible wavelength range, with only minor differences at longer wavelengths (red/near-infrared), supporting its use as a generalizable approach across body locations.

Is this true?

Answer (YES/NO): NO